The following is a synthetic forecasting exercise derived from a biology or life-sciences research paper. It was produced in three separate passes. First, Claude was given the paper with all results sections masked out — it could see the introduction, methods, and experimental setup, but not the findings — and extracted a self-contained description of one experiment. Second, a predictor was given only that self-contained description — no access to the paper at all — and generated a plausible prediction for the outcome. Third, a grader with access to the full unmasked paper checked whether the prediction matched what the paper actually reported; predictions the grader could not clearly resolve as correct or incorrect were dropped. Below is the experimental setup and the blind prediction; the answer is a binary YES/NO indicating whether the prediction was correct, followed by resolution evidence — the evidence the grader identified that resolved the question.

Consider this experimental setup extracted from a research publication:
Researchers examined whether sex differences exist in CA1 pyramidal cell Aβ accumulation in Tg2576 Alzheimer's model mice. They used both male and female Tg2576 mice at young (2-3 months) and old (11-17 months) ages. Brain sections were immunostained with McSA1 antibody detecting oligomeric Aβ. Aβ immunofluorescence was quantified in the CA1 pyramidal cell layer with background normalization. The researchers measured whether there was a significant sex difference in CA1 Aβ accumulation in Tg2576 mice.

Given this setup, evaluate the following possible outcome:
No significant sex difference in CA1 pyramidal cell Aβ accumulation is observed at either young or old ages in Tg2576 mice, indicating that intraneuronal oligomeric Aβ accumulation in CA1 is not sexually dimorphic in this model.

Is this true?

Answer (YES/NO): YES